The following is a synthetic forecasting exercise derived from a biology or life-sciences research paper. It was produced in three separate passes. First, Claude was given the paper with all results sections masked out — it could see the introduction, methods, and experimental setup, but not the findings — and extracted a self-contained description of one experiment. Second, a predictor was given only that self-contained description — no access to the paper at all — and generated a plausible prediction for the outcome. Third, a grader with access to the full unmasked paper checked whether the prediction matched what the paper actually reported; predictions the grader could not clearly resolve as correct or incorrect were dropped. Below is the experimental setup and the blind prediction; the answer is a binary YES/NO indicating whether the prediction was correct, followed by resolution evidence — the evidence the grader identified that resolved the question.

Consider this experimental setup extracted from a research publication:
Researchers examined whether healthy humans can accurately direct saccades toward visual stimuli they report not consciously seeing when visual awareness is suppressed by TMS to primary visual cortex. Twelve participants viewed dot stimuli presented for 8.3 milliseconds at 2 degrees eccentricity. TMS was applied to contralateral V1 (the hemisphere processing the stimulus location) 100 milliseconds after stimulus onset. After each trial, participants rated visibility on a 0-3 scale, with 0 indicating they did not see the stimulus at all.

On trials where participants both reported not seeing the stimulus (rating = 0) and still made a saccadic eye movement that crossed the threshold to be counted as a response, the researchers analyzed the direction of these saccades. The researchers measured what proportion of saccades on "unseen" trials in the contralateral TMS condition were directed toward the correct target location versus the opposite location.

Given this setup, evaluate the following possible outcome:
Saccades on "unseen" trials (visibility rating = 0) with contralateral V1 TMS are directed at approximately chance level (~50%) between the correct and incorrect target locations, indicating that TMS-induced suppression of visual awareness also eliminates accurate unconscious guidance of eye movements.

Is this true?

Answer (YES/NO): NO